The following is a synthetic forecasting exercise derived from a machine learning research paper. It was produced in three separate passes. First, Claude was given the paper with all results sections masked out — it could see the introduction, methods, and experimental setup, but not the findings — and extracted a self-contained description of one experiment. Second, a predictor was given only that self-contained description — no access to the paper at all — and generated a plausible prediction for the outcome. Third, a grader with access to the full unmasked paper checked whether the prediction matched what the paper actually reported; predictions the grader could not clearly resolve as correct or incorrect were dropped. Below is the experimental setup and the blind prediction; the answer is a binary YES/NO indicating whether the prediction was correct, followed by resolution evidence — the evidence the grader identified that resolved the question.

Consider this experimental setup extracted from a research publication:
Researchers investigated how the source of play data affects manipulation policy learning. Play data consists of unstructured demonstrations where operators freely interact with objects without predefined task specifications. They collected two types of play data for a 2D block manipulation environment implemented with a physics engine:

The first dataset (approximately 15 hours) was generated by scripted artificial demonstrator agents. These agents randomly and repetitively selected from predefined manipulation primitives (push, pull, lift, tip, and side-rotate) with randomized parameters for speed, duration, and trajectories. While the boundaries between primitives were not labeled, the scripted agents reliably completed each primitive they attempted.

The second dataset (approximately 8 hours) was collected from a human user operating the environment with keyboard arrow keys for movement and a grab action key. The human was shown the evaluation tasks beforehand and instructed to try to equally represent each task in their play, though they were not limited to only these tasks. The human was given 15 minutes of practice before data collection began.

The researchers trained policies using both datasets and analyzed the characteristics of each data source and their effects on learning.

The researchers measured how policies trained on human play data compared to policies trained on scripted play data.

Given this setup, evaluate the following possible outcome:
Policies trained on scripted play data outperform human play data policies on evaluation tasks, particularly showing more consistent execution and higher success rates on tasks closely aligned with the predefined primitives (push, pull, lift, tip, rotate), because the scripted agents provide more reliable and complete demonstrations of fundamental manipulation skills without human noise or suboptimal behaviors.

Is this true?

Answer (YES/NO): YES